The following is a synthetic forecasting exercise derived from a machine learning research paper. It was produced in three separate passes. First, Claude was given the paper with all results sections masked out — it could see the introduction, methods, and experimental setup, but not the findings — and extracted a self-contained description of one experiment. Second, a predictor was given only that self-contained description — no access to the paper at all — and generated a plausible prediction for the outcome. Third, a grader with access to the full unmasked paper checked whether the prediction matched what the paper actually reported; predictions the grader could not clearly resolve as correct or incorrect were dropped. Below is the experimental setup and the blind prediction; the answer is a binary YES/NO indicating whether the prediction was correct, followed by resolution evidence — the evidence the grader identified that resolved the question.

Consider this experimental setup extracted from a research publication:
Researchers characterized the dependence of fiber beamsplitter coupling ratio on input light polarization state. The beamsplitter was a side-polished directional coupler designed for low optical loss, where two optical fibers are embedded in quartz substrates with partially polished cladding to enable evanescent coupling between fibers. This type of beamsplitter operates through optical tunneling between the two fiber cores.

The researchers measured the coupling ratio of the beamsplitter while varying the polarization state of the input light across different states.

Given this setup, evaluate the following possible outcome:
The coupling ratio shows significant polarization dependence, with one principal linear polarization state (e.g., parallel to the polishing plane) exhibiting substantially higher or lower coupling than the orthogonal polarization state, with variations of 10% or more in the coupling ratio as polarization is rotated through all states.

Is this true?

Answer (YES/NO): NO